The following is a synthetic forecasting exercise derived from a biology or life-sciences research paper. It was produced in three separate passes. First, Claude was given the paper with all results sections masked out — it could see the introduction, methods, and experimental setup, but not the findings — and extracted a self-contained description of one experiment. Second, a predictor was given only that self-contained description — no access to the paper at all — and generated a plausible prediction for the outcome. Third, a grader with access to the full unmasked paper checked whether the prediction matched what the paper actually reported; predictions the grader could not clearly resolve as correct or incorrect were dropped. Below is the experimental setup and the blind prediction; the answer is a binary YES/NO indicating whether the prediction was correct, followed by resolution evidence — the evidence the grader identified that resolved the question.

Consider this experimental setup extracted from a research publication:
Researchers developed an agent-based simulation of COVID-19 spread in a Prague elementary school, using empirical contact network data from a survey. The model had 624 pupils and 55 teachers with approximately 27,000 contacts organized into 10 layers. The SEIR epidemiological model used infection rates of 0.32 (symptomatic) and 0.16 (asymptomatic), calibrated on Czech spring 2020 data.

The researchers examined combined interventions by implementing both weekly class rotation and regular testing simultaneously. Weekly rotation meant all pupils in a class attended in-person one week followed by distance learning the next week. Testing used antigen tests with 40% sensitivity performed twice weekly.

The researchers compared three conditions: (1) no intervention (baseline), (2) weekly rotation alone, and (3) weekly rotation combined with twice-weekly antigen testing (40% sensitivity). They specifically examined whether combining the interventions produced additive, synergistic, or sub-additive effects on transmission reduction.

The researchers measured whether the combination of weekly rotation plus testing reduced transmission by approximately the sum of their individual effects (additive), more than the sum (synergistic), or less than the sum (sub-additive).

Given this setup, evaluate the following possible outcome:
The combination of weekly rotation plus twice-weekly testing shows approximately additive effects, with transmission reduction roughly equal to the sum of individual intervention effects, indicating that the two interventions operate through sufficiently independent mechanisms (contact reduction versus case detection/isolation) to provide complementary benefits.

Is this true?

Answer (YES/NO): NO